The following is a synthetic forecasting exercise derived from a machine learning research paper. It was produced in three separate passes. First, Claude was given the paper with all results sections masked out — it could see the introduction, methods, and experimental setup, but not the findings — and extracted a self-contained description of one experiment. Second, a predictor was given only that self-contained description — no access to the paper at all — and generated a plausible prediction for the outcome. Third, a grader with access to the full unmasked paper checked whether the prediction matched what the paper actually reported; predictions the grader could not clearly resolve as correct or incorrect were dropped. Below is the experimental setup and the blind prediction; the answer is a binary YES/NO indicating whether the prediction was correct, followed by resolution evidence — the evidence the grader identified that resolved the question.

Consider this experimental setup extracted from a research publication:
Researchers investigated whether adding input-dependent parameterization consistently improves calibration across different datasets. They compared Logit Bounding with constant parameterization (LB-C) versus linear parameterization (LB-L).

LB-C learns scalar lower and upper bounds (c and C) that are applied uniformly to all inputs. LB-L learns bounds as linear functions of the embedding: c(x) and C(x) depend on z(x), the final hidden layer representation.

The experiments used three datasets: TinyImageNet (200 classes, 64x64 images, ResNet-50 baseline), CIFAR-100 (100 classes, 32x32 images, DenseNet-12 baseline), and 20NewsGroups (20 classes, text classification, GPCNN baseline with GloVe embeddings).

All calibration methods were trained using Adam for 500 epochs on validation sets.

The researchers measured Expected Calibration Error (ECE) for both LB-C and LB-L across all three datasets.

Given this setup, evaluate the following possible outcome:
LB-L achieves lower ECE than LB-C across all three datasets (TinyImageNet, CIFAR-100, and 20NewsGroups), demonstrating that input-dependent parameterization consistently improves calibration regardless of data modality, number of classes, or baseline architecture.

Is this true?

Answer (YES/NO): NO